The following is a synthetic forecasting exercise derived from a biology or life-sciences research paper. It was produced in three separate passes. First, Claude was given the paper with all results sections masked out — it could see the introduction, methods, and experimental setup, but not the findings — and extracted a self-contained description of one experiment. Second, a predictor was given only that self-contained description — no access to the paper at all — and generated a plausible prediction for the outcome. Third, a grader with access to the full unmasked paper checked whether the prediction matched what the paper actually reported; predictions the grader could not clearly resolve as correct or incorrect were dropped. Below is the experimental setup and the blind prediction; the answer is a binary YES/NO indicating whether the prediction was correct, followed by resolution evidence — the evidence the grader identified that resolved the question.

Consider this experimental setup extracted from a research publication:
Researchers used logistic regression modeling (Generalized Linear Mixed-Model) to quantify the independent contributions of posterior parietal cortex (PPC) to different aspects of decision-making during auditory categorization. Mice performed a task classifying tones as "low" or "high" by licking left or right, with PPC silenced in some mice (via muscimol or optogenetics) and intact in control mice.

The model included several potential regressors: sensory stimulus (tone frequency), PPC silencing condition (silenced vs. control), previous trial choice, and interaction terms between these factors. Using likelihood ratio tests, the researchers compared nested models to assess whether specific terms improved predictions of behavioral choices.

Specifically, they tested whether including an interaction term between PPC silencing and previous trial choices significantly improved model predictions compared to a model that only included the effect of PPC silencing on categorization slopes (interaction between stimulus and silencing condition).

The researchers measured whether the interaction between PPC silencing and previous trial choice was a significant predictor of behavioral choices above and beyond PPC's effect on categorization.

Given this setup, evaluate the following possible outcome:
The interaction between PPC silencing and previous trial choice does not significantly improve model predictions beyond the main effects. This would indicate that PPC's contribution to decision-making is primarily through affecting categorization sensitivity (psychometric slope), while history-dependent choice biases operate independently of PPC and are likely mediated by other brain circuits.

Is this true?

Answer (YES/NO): NO